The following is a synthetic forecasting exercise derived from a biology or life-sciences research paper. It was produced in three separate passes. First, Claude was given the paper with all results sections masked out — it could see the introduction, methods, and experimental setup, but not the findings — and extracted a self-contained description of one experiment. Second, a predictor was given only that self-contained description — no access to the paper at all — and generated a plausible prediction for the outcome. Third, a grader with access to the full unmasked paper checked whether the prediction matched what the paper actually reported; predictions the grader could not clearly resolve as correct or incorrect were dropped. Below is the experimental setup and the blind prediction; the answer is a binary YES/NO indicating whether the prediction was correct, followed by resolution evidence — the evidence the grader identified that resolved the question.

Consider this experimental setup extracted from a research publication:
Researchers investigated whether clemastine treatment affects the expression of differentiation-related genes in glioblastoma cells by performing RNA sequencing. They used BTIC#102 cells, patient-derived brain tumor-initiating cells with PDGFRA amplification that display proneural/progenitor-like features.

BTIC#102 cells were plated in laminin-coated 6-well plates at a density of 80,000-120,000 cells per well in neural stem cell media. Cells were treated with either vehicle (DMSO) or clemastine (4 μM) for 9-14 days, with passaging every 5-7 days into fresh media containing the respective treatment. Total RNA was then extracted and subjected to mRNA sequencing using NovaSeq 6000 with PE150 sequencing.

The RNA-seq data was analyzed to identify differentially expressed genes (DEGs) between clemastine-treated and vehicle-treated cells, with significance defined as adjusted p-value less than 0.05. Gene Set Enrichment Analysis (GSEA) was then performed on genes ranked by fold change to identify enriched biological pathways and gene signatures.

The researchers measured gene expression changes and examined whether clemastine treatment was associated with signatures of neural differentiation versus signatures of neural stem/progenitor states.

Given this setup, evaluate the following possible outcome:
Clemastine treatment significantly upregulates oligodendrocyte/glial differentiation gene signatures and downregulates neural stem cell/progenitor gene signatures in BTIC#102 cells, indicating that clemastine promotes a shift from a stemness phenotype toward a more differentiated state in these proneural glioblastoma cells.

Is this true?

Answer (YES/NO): YES